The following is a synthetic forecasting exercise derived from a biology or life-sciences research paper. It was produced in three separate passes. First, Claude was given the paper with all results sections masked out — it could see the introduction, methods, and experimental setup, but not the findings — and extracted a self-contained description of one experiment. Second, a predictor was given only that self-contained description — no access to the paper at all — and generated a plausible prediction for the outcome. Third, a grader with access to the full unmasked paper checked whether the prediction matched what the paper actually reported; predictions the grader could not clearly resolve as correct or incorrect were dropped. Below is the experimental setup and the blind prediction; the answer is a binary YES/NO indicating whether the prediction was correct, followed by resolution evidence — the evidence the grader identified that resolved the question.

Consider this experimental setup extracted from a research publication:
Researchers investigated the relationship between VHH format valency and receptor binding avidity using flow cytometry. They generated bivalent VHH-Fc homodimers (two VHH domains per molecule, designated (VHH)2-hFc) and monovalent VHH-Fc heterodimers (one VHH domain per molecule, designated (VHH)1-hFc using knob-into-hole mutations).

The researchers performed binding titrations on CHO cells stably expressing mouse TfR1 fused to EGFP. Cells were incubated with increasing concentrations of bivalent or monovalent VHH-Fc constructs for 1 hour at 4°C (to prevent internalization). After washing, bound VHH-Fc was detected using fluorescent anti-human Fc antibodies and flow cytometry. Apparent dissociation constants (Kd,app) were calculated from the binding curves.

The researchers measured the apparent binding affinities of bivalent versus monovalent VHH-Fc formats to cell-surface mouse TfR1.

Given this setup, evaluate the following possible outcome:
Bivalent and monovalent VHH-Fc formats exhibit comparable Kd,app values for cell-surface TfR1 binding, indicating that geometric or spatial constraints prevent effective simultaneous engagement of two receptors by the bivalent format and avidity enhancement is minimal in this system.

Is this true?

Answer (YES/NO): NO